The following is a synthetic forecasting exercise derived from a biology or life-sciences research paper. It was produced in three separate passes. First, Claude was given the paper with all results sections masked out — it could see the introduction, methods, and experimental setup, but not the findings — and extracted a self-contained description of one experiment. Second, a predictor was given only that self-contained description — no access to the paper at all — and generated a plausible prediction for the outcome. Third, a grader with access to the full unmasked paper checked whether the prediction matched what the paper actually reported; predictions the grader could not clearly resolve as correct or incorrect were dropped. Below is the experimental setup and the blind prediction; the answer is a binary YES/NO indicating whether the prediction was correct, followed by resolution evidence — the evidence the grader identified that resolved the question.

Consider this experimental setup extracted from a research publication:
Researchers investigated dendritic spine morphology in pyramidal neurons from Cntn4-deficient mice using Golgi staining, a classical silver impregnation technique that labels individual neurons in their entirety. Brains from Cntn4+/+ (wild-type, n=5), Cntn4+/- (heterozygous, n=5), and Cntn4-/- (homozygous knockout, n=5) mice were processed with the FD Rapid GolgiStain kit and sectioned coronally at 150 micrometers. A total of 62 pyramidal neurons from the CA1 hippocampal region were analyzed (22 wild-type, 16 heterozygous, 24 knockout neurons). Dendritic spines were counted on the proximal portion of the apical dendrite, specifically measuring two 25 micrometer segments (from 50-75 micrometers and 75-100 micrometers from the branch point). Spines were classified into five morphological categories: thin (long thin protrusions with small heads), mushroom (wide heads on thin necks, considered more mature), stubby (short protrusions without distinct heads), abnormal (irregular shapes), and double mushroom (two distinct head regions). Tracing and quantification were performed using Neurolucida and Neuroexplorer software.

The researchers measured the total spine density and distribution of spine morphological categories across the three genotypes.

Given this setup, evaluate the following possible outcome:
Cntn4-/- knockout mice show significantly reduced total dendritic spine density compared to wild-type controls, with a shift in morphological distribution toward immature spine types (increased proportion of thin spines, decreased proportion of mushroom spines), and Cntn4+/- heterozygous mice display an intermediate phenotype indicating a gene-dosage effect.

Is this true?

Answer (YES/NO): NO